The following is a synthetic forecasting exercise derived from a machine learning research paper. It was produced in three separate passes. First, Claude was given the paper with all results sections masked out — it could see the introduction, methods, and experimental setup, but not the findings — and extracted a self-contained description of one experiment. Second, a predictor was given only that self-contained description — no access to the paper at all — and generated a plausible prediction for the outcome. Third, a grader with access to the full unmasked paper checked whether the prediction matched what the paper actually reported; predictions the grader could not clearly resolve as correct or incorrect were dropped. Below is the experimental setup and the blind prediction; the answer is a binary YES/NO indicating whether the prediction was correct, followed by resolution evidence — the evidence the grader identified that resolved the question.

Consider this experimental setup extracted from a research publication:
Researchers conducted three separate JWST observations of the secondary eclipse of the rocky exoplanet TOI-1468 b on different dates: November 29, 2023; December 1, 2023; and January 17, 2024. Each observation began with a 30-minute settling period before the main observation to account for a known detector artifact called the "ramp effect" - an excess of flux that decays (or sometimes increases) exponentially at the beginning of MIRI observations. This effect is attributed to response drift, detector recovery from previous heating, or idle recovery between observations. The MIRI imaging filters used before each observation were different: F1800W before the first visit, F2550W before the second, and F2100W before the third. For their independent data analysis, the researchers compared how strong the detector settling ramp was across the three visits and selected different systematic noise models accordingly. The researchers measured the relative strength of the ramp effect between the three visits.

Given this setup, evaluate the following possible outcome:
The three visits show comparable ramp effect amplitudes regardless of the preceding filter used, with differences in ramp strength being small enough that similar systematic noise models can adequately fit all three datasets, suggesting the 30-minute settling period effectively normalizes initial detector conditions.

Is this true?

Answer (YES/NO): NO